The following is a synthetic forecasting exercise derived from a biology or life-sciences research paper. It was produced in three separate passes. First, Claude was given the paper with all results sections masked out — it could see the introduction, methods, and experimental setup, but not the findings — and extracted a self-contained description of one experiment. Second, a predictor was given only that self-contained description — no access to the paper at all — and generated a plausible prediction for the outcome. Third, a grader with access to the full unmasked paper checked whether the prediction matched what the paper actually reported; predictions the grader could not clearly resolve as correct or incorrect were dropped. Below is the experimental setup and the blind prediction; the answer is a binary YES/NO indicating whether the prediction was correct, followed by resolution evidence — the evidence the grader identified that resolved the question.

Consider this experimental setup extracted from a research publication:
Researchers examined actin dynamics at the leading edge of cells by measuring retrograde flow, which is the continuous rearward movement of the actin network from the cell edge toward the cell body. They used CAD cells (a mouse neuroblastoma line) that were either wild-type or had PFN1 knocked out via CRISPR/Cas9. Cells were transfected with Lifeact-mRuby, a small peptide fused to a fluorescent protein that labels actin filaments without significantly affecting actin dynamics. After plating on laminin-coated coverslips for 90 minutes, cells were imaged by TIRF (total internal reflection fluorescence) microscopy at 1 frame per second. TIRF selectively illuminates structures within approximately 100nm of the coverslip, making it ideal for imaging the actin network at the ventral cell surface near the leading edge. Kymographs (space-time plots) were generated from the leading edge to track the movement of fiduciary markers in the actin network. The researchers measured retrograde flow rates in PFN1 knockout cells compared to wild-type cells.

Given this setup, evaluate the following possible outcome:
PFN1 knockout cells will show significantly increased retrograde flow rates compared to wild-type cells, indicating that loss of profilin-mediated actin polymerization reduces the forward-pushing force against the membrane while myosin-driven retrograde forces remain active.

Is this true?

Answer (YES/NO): NO